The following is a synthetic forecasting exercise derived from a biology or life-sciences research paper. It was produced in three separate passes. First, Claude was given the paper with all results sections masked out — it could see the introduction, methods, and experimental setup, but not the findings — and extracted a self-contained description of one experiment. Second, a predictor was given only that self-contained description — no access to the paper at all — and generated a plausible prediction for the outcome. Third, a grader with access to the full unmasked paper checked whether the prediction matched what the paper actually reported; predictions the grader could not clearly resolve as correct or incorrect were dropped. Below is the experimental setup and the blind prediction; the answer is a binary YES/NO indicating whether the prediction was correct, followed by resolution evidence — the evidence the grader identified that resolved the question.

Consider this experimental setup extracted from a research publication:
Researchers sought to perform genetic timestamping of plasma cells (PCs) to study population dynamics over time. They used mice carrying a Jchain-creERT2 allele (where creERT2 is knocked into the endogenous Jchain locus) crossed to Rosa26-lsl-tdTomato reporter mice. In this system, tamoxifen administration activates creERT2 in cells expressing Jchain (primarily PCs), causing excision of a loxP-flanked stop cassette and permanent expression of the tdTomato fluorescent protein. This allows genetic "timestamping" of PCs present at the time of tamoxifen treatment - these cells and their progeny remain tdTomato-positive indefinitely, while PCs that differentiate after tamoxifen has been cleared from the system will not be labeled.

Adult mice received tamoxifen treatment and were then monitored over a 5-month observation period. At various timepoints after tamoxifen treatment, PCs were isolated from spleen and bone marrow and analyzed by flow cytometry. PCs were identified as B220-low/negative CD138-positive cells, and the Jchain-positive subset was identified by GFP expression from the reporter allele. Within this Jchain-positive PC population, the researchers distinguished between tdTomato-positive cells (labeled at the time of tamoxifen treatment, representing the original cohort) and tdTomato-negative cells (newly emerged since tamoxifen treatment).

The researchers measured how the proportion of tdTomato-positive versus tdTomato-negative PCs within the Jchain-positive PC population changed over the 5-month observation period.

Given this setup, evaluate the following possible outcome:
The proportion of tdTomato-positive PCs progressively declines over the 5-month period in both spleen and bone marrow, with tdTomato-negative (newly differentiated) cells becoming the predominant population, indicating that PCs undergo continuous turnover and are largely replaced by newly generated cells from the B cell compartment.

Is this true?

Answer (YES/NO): NO